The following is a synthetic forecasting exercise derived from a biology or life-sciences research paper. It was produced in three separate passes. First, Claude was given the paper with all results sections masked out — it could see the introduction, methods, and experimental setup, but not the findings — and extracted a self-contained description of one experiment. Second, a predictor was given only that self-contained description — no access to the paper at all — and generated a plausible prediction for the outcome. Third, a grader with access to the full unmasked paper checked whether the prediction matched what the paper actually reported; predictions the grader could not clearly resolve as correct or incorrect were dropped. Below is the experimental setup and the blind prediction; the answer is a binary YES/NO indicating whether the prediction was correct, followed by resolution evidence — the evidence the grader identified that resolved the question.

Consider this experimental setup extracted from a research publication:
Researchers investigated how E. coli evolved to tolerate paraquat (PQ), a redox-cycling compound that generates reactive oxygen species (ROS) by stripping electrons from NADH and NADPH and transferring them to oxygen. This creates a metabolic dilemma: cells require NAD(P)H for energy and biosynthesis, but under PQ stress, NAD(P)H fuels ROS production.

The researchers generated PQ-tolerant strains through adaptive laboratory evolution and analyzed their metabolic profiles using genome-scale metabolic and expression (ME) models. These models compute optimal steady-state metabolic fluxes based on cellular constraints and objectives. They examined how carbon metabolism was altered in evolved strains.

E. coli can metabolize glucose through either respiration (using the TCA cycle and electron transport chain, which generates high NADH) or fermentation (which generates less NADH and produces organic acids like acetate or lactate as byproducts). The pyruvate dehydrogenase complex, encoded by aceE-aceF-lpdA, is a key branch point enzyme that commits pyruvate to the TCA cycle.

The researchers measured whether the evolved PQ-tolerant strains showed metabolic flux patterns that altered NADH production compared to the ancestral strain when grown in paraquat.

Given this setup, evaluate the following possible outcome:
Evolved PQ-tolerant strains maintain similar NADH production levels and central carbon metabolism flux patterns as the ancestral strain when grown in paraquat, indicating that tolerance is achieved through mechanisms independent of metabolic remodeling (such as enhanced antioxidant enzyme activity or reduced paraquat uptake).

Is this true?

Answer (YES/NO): NO